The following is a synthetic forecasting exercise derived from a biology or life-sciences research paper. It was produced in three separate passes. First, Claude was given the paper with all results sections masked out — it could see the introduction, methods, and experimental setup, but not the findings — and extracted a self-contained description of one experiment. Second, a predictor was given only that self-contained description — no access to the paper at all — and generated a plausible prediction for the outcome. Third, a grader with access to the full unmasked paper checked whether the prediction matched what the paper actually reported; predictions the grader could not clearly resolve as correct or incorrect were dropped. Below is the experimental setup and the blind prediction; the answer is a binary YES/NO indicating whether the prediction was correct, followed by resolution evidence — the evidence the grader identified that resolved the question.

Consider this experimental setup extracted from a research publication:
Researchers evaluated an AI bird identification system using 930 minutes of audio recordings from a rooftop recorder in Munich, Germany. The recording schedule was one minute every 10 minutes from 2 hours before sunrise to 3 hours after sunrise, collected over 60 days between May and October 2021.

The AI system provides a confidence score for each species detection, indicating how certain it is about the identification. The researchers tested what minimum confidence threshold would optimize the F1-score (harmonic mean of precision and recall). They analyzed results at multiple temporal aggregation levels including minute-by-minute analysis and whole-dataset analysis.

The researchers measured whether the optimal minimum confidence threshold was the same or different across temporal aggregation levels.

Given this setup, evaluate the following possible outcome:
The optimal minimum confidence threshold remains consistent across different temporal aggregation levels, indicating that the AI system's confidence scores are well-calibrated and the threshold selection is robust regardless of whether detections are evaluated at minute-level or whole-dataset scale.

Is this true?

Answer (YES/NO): NO